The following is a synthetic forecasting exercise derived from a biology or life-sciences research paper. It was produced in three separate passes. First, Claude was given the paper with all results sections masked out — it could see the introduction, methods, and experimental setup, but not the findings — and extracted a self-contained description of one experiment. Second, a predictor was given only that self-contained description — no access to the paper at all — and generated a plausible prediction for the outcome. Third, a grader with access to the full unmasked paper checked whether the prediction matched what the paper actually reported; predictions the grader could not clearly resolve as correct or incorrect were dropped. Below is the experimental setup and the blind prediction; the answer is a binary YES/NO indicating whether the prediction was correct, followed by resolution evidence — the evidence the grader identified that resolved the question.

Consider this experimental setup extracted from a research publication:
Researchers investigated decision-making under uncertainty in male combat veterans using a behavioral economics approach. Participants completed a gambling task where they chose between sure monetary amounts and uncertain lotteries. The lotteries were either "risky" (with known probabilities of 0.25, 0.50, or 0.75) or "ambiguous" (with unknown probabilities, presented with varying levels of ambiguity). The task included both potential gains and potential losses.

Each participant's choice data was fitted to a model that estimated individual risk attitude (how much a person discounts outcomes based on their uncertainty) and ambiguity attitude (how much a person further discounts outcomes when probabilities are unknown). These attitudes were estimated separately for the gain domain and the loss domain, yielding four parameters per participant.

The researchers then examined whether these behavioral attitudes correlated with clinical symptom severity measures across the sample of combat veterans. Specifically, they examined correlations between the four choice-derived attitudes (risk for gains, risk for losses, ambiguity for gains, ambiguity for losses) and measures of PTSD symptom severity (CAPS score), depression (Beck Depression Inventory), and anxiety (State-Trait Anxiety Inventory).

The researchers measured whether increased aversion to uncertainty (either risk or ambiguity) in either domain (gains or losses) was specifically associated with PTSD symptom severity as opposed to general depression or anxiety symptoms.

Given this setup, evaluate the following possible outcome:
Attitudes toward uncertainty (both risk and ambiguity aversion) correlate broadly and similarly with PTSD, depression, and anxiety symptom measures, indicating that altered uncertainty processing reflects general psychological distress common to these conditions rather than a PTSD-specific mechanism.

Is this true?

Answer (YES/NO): NO